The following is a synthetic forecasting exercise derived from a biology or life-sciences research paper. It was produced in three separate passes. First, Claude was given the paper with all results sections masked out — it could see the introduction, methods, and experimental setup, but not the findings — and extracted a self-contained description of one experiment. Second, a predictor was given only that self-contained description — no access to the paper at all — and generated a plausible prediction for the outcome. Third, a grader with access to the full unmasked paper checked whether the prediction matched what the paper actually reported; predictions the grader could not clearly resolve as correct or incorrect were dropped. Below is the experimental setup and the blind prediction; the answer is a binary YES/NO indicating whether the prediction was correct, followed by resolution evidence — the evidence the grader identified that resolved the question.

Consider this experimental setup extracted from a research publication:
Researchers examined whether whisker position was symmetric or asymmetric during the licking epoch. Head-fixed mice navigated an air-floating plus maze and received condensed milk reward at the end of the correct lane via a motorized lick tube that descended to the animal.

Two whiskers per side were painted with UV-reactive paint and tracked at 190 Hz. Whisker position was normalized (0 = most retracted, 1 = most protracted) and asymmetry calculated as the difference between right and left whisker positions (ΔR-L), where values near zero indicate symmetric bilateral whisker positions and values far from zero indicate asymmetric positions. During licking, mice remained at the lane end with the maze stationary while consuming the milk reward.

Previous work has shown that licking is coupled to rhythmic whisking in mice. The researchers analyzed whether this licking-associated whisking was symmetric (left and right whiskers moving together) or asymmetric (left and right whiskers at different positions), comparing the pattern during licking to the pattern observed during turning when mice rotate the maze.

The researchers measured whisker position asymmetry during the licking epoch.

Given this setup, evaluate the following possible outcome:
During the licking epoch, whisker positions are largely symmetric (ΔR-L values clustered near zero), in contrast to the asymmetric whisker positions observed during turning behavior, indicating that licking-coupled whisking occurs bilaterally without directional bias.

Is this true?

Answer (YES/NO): YES